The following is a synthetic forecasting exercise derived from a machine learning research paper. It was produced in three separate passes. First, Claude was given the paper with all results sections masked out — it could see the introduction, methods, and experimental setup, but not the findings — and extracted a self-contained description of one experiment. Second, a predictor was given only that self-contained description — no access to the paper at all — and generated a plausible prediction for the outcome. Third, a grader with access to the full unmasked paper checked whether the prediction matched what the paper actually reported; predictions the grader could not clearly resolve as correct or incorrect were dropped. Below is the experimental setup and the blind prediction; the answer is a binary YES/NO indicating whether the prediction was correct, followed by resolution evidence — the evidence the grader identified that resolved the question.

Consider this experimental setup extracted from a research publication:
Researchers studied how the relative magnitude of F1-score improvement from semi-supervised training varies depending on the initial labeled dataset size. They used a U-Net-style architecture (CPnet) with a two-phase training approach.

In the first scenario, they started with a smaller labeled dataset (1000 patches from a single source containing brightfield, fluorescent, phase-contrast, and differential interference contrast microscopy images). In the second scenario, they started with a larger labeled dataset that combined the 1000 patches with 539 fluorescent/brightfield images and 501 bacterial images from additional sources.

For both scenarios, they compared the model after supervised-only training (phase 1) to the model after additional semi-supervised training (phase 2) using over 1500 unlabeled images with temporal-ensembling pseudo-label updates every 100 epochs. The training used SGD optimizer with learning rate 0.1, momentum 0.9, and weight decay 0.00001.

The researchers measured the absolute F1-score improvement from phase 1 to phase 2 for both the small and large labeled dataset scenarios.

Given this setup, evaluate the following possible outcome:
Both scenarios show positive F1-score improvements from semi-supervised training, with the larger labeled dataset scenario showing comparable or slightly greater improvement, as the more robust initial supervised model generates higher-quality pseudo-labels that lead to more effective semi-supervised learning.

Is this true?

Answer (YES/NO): NO